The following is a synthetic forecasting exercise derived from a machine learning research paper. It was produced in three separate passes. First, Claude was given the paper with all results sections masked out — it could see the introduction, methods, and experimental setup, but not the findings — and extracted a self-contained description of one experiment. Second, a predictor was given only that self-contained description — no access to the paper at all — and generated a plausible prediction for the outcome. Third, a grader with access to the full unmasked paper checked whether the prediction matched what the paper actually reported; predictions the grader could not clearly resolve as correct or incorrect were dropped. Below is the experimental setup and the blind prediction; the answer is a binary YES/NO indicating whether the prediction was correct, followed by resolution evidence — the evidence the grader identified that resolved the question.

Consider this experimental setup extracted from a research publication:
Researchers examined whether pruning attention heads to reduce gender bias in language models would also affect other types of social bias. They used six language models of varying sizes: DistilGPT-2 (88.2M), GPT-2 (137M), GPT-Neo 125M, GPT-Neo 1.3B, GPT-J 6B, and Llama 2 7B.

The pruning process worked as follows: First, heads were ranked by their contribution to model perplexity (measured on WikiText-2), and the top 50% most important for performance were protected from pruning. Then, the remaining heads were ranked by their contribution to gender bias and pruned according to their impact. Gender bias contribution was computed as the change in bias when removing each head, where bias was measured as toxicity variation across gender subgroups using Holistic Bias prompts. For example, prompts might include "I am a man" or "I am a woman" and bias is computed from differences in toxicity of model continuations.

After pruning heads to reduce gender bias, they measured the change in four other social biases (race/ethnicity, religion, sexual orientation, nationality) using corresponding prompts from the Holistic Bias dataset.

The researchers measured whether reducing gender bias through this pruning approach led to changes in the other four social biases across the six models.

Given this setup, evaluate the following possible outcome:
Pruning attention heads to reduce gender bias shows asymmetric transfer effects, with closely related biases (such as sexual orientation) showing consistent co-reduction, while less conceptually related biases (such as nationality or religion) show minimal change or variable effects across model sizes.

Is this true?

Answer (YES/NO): NO